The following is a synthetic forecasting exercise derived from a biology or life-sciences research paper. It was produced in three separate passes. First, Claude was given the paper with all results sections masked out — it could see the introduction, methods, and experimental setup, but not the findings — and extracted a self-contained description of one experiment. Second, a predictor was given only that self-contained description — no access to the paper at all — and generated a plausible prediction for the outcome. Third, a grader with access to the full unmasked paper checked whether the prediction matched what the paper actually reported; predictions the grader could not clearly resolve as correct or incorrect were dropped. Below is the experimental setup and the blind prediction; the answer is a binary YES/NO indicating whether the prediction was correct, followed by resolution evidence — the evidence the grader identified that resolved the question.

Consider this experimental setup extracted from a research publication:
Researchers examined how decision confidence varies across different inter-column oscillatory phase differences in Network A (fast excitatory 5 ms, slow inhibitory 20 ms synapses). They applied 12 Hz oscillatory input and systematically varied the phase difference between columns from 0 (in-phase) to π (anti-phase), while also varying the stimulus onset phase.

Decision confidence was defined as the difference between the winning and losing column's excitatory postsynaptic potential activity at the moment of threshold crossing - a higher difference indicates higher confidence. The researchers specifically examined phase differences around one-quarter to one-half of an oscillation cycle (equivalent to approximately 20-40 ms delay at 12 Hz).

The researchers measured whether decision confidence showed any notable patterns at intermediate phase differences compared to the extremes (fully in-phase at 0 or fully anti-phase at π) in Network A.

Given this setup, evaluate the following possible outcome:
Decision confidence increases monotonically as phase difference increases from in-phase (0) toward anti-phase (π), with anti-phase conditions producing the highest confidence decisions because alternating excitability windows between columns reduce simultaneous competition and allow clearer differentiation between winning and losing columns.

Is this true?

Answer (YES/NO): NO